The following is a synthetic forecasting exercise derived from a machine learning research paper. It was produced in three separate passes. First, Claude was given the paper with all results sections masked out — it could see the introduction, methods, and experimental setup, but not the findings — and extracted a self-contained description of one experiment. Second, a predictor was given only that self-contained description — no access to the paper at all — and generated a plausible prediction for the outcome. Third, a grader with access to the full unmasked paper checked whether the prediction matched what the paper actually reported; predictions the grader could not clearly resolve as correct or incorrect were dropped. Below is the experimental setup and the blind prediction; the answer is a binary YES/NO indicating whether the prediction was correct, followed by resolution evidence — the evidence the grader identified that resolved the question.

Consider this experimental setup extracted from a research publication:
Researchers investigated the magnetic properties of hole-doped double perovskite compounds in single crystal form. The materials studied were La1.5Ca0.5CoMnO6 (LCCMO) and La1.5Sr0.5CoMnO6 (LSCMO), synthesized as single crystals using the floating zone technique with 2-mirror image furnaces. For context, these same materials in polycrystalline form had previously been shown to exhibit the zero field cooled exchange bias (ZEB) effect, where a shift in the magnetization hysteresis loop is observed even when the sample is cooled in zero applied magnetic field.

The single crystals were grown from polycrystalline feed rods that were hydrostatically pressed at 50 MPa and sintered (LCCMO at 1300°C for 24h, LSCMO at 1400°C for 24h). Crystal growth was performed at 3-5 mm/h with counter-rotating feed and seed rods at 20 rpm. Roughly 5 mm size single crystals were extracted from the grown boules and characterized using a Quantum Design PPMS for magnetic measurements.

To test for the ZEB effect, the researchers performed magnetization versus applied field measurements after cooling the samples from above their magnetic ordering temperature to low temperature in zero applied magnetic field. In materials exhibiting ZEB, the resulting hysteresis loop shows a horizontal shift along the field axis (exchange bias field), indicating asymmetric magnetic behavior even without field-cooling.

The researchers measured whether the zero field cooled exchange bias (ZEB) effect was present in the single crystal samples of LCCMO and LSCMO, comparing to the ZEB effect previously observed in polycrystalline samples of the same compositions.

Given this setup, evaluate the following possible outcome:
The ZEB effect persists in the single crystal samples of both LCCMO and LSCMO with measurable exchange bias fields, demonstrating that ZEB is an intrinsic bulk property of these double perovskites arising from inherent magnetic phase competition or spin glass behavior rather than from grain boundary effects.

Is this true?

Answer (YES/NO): NO